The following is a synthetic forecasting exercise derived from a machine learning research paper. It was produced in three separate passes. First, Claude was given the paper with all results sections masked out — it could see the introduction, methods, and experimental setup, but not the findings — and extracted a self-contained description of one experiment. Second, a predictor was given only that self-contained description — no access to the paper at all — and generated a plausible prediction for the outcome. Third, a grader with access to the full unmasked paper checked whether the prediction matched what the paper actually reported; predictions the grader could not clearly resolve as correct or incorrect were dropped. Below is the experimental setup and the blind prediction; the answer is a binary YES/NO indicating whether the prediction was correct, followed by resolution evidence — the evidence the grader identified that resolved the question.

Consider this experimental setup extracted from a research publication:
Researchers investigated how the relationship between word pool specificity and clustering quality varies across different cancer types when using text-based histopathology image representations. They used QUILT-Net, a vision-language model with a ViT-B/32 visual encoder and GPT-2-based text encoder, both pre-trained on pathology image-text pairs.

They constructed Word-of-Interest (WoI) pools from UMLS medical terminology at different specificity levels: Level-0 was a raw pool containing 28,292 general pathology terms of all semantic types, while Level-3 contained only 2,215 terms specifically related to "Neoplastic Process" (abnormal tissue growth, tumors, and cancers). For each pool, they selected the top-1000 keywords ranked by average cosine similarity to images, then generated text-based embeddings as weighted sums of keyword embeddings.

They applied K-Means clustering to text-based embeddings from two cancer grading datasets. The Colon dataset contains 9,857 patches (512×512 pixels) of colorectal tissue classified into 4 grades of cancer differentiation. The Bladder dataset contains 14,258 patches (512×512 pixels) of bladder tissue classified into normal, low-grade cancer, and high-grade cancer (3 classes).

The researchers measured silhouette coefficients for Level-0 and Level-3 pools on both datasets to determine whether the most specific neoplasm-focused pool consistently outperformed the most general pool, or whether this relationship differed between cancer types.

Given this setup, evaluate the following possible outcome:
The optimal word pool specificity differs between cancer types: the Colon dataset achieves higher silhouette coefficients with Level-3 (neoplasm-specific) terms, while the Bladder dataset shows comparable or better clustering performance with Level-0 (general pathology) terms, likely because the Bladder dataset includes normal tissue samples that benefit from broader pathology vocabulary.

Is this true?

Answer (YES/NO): YES